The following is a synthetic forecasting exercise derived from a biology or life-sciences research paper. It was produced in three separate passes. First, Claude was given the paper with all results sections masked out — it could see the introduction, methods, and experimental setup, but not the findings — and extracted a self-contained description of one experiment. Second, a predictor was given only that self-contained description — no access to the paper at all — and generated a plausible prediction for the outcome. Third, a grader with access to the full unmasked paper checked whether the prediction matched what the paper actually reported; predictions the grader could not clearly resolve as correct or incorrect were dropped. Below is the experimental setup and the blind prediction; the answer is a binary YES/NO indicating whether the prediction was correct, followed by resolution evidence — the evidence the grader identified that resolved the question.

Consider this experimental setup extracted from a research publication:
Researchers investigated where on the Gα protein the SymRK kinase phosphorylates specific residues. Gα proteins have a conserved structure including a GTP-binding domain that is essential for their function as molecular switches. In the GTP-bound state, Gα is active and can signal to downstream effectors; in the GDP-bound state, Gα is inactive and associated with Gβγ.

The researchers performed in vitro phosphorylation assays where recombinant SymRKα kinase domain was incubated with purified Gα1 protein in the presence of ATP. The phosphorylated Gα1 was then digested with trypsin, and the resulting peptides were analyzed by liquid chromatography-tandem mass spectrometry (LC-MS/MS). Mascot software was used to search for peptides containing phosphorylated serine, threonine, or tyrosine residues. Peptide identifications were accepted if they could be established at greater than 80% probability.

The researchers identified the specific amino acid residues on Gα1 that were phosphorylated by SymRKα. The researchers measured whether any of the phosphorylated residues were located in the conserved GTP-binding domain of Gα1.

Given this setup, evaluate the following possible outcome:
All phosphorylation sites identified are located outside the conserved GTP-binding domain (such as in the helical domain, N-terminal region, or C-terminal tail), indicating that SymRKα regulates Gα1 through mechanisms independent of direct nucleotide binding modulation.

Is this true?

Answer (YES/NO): NO